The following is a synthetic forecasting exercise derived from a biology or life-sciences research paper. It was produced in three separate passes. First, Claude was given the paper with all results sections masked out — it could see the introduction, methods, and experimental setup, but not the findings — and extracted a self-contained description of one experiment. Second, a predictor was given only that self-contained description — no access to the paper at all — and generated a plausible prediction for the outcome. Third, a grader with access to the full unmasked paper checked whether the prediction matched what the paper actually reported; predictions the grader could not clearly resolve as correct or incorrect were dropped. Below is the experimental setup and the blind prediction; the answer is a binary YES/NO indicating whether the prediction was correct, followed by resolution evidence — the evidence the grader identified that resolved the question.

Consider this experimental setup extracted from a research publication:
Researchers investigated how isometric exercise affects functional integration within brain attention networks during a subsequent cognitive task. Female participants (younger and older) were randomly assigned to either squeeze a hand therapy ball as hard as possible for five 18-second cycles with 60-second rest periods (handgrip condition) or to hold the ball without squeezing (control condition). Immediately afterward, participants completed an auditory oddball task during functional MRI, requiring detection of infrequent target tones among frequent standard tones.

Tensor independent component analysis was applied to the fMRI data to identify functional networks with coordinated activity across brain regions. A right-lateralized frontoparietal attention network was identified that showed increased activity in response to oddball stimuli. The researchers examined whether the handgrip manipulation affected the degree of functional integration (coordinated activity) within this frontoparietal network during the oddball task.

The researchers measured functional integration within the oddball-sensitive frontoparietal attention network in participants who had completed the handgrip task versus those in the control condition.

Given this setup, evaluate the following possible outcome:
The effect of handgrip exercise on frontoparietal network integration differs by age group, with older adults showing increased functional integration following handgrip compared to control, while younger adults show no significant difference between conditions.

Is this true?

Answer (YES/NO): NO